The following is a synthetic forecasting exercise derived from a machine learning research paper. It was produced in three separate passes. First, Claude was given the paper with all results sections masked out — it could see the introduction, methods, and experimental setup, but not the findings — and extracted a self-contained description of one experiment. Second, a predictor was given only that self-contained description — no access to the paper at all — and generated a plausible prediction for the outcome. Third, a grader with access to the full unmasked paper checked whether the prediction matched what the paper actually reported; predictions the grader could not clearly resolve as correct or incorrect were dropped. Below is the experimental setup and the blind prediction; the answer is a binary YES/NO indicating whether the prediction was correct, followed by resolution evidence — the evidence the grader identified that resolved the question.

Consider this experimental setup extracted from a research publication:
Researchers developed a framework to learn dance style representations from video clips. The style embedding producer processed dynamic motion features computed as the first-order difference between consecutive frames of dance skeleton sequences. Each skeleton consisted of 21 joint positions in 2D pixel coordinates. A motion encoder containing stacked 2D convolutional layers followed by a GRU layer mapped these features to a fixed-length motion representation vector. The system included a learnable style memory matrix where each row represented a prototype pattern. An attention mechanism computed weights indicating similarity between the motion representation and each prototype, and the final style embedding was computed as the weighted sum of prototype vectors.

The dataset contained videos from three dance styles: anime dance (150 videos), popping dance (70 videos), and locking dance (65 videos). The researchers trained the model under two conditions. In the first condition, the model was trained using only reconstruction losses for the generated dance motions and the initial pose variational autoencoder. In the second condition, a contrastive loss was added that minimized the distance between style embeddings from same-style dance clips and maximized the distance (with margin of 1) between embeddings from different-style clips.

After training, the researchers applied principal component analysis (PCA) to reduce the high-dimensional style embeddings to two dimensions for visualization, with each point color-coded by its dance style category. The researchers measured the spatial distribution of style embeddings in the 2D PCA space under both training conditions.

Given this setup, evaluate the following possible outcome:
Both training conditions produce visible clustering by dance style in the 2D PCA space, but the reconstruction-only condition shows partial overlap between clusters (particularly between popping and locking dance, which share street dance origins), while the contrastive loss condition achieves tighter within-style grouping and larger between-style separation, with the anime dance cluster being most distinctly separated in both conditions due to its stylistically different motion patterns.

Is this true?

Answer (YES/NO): NO